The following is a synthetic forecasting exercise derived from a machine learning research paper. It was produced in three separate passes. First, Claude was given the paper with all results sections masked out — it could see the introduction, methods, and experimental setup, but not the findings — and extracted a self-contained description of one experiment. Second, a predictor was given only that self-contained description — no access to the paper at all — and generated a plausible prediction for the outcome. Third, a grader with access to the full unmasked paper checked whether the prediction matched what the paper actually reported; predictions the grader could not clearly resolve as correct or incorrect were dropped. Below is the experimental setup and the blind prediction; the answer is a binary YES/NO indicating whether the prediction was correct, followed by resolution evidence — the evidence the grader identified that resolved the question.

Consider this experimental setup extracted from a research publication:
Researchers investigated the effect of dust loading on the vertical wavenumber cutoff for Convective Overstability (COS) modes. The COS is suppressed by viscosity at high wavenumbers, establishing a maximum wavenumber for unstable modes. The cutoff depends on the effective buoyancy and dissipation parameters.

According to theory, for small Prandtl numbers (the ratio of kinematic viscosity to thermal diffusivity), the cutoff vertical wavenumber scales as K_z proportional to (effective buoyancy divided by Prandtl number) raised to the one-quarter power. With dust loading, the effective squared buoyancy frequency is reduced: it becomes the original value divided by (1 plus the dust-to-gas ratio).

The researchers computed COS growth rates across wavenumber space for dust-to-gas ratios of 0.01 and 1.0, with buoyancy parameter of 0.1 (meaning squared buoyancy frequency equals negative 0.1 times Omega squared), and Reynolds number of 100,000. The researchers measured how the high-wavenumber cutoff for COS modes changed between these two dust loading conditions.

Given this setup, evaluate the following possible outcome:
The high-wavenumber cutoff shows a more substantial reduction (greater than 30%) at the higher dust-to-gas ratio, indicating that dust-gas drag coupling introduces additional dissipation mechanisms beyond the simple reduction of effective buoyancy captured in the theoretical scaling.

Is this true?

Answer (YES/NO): NO